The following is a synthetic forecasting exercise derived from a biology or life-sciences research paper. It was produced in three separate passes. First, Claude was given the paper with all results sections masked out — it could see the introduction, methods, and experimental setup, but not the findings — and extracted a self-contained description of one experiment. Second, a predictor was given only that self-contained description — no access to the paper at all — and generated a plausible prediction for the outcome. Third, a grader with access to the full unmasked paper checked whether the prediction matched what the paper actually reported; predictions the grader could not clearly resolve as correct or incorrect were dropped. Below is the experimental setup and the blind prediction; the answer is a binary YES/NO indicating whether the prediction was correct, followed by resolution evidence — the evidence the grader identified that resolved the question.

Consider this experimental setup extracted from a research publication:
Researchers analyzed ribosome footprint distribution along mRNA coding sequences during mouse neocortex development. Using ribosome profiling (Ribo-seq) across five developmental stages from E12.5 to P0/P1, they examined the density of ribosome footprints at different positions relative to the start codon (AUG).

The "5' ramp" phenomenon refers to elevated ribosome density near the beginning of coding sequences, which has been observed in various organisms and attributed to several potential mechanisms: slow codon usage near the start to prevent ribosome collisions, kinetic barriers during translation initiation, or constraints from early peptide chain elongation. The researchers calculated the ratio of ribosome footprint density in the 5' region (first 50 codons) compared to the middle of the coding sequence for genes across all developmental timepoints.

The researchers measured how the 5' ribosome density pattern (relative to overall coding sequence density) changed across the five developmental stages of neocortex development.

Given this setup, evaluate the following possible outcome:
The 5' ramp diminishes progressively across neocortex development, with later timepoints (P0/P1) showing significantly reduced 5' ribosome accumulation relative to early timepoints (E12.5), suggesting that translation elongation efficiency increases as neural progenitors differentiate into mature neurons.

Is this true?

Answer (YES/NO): NO